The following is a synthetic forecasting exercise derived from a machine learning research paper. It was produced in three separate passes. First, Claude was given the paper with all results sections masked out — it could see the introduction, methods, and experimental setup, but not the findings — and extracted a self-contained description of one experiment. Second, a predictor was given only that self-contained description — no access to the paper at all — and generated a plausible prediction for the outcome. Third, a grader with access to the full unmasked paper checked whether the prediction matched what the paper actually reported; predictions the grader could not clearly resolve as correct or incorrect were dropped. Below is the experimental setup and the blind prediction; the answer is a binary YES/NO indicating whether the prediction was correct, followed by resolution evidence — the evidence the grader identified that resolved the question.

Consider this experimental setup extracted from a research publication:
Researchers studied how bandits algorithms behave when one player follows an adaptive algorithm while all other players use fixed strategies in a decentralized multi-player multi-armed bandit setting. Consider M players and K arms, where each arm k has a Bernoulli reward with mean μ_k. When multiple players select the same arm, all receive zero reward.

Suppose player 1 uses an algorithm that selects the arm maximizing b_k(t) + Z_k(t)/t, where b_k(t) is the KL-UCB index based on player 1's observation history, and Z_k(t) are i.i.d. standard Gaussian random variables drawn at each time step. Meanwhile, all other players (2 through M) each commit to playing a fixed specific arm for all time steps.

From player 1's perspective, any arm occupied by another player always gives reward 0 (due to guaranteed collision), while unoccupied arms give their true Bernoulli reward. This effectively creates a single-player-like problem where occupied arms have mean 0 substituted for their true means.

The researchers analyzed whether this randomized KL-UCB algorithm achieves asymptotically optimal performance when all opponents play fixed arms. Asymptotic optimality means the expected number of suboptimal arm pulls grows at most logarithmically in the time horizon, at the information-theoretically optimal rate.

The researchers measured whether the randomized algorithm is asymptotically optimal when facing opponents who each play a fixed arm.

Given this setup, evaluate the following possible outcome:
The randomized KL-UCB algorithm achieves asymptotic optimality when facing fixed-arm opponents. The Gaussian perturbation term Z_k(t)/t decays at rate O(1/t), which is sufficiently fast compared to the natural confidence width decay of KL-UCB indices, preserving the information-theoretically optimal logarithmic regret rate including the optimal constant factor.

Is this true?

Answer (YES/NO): YES